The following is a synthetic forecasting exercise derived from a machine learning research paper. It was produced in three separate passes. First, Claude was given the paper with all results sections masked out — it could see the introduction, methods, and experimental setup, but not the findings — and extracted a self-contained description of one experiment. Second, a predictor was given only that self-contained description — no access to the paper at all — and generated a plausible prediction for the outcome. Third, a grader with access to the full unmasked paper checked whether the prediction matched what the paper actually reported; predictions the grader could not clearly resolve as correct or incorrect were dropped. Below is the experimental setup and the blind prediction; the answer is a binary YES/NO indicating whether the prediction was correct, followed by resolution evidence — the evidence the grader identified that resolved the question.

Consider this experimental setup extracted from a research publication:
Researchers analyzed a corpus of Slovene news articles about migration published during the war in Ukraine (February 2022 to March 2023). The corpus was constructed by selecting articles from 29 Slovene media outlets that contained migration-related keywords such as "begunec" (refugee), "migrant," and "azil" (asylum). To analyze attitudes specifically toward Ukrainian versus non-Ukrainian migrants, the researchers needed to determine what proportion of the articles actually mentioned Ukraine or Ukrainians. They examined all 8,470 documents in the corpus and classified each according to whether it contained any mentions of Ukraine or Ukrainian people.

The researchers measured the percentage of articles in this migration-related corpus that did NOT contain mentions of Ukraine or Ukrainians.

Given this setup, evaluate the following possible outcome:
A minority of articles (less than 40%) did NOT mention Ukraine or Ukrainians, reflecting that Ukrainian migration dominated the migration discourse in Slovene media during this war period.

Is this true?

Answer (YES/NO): NO